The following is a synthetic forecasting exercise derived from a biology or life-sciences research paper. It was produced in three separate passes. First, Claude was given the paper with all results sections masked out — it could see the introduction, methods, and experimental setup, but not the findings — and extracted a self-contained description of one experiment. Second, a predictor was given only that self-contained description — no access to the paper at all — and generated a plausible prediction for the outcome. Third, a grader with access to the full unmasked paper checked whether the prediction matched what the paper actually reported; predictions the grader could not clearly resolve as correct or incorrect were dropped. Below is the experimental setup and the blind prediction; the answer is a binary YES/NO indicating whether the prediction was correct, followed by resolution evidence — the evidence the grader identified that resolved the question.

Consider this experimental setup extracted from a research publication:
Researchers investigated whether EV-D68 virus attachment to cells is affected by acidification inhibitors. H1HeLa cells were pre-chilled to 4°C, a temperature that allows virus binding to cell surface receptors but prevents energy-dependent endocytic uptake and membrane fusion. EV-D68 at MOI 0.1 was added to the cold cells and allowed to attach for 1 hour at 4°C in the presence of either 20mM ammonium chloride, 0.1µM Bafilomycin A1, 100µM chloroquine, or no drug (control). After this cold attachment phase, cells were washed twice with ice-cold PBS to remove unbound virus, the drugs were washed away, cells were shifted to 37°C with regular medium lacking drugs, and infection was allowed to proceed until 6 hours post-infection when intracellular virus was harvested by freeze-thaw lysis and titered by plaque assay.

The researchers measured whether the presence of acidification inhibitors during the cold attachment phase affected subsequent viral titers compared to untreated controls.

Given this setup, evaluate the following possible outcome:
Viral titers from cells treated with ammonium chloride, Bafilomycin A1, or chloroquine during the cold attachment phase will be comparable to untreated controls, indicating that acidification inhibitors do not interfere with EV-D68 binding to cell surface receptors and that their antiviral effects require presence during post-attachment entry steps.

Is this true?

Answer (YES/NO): YES